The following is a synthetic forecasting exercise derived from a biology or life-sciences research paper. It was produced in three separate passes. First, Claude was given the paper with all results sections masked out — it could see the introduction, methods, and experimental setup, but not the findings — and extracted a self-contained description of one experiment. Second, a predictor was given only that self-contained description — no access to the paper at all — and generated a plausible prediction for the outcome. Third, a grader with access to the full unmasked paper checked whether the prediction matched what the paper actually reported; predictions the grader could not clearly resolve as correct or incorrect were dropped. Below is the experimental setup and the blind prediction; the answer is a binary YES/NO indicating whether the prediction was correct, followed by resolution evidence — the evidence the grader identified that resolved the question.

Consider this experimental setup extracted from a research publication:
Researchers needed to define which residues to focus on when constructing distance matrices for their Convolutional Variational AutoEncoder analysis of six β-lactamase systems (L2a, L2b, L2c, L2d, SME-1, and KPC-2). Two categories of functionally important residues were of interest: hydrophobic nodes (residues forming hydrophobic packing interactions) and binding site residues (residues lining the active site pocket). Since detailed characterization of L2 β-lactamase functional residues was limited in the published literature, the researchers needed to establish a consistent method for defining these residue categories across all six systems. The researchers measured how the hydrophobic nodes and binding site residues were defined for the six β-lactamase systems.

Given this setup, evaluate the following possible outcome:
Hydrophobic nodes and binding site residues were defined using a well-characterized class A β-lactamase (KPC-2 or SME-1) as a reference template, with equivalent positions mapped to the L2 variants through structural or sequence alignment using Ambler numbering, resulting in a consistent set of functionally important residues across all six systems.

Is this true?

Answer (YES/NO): NO